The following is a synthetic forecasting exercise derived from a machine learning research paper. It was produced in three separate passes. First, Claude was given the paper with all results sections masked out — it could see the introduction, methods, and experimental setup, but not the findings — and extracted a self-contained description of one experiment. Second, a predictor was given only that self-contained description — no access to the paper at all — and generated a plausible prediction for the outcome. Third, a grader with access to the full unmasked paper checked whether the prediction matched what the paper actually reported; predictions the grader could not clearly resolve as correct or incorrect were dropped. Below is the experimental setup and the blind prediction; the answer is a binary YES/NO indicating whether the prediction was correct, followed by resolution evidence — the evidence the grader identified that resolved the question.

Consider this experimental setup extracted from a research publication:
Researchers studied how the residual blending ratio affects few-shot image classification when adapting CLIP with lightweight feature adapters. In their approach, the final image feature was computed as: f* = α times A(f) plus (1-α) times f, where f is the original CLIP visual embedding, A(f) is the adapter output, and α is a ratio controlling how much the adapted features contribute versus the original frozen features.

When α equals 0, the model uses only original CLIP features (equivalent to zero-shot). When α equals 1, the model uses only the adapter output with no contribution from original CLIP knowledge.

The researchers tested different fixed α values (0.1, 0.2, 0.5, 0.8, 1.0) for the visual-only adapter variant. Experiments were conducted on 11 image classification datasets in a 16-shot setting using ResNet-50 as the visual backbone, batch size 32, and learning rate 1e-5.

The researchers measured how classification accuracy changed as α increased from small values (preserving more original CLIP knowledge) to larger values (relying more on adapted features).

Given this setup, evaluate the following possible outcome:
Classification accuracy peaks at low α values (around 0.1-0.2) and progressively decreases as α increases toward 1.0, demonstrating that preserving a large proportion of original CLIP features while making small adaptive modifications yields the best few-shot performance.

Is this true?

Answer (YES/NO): NO